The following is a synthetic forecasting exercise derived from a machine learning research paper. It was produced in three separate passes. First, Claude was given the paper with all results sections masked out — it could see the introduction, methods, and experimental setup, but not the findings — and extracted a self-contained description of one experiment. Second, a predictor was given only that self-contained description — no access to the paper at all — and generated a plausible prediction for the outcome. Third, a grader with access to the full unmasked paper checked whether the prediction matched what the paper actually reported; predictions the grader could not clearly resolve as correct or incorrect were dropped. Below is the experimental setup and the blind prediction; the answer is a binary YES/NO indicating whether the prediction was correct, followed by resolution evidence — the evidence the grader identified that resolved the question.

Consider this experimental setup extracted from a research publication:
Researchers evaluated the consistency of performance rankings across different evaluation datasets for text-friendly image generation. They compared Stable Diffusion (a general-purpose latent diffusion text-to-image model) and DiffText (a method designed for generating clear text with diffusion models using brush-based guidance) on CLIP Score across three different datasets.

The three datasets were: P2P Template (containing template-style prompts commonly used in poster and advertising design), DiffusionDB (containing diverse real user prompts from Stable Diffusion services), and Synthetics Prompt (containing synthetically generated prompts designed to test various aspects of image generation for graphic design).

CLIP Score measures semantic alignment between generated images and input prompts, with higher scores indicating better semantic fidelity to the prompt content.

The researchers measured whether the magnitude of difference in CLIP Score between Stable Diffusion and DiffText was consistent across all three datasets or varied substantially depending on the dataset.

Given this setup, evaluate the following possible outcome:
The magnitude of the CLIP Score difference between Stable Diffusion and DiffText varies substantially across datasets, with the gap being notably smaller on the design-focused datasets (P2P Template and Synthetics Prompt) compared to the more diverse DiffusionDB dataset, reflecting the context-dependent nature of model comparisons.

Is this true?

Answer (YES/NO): NO